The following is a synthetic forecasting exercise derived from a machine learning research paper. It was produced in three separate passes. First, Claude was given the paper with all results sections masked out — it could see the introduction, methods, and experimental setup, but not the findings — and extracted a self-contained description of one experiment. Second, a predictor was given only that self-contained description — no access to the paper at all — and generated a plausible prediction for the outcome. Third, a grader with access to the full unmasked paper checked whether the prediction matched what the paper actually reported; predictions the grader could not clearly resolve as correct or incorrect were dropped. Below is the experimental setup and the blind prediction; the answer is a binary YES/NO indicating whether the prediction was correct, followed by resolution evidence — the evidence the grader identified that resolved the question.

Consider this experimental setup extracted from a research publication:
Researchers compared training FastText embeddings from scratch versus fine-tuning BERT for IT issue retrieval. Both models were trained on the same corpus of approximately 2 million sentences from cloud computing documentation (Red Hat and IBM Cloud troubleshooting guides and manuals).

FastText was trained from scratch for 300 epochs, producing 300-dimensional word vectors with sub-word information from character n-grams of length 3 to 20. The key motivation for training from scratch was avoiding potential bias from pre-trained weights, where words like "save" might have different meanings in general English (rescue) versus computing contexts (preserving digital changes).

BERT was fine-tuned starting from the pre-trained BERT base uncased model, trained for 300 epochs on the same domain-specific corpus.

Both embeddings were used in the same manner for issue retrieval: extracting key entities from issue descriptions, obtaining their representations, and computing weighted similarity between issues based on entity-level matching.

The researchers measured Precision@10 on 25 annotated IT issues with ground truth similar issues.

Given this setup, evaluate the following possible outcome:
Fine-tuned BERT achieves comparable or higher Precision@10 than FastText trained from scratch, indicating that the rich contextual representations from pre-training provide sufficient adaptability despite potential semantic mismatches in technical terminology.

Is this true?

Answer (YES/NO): NO